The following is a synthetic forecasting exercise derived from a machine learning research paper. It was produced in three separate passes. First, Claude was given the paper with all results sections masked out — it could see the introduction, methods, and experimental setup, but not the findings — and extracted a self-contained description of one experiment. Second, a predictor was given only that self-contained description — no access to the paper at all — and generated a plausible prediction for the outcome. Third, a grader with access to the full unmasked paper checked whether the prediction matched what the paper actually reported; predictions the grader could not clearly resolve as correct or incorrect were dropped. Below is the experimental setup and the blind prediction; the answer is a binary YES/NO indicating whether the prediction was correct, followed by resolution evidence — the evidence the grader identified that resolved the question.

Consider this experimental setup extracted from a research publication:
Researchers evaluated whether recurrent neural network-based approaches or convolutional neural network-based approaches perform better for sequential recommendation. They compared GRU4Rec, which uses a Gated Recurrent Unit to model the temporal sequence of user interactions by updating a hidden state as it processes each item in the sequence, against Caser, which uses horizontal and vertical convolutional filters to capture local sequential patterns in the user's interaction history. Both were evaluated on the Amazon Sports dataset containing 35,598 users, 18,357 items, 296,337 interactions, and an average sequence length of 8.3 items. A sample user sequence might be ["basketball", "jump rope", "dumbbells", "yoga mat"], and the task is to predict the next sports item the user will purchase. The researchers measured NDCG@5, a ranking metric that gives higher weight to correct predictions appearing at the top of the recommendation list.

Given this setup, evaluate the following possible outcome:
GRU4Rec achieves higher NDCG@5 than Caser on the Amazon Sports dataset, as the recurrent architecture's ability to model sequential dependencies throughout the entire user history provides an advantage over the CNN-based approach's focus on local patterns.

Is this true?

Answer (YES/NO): NO